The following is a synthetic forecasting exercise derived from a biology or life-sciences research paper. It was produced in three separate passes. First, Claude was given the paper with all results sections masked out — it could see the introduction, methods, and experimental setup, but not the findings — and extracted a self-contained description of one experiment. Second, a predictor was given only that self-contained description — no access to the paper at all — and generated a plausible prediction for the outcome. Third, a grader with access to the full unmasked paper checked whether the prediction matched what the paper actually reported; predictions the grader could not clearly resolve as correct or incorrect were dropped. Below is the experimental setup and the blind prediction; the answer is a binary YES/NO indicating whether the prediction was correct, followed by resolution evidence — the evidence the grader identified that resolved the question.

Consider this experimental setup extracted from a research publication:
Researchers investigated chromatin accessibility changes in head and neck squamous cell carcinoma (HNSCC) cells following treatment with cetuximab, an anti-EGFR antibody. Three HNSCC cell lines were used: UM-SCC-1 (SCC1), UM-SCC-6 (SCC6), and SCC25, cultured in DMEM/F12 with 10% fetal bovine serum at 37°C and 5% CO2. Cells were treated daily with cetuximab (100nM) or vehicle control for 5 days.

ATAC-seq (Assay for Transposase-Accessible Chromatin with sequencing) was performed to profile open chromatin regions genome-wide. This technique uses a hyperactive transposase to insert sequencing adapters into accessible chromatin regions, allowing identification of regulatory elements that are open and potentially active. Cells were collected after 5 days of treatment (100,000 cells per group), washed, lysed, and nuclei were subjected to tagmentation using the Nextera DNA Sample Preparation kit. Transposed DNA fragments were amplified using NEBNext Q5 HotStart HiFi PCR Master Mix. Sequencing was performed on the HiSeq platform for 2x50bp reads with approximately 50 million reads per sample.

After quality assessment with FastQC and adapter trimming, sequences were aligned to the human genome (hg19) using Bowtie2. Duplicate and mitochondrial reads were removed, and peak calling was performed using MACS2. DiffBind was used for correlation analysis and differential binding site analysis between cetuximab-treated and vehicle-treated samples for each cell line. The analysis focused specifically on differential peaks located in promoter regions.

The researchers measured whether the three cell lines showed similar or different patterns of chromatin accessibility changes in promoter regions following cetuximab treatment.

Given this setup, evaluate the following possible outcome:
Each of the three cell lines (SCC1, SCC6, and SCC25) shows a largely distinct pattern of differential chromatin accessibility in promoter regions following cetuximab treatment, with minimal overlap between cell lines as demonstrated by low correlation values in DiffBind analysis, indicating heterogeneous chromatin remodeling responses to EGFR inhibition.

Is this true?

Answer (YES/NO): NO